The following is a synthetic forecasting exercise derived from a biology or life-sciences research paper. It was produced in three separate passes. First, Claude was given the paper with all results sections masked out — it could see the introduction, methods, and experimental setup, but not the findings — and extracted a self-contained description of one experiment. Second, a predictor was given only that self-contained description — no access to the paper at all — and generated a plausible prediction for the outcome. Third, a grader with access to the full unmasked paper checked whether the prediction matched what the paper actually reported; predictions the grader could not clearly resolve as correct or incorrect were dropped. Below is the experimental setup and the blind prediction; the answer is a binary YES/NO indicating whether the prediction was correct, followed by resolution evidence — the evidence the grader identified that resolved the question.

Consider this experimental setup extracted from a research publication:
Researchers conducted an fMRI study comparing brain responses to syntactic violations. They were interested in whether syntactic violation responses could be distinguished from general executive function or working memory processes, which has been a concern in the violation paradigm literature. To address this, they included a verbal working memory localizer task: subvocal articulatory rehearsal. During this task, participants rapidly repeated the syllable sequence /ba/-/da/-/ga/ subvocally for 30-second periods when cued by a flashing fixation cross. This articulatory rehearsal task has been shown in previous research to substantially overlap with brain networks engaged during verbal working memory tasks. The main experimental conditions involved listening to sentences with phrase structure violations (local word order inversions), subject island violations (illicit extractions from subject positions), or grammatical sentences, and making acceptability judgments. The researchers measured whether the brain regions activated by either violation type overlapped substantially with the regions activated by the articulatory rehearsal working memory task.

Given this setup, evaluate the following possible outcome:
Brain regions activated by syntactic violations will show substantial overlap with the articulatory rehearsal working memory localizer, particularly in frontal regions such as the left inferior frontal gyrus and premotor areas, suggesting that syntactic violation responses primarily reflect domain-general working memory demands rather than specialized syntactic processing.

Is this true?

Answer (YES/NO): NO